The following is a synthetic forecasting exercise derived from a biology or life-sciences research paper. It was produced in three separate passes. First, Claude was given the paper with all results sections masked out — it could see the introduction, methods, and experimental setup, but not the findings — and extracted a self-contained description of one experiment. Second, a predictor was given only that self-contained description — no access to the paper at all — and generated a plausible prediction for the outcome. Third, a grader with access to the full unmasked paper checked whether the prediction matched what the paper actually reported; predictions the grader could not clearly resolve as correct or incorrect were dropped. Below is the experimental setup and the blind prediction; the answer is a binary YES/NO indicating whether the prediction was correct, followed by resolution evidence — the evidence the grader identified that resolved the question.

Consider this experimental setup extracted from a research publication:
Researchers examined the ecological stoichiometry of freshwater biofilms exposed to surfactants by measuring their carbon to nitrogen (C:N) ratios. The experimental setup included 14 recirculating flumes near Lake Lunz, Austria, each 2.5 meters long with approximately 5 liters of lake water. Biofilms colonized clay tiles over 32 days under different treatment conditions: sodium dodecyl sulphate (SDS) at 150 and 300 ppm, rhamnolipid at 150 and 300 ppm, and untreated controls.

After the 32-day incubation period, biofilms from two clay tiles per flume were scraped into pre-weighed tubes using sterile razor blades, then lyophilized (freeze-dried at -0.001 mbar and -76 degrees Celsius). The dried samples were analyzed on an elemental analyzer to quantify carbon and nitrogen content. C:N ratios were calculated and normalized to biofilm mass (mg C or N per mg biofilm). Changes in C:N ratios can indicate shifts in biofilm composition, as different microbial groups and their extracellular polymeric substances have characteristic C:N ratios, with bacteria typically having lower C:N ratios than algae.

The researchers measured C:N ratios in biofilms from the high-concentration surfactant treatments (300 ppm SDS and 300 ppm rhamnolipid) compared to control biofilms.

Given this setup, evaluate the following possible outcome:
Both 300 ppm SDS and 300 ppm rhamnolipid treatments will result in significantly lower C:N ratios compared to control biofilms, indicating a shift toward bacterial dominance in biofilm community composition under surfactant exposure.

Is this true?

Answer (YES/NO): NO